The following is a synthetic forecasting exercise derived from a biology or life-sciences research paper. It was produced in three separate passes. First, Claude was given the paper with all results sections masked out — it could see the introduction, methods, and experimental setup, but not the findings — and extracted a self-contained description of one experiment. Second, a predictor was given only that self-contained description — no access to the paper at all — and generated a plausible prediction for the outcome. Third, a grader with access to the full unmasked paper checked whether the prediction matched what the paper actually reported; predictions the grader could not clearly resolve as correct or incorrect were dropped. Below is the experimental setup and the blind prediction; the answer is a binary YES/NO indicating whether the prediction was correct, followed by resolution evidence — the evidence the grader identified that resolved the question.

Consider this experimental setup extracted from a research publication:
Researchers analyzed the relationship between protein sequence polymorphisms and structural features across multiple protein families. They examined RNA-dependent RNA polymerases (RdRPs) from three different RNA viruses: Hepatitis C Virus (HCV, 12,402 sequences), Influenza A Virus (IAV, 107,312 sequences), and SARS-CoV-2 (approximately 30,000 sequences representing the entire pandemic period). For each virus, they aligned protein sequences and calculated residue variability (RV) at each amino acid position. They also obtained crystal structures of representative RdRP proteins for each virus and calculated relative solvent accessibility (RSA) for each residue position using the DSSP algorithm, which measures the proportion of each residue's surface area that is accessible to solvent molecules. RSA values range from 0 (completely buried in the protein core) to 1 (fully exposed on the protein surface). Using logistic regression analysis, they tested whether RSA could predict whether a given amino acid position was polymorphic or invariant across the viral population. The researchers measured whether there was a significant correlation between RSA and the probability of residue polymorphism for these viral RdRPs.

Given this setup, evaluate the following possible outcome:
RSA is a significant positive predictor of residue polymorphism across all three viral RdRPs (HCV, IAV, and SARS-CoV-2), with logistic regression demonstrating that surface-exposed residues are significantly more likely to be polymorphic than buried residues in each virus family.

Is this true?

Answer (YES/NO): YES